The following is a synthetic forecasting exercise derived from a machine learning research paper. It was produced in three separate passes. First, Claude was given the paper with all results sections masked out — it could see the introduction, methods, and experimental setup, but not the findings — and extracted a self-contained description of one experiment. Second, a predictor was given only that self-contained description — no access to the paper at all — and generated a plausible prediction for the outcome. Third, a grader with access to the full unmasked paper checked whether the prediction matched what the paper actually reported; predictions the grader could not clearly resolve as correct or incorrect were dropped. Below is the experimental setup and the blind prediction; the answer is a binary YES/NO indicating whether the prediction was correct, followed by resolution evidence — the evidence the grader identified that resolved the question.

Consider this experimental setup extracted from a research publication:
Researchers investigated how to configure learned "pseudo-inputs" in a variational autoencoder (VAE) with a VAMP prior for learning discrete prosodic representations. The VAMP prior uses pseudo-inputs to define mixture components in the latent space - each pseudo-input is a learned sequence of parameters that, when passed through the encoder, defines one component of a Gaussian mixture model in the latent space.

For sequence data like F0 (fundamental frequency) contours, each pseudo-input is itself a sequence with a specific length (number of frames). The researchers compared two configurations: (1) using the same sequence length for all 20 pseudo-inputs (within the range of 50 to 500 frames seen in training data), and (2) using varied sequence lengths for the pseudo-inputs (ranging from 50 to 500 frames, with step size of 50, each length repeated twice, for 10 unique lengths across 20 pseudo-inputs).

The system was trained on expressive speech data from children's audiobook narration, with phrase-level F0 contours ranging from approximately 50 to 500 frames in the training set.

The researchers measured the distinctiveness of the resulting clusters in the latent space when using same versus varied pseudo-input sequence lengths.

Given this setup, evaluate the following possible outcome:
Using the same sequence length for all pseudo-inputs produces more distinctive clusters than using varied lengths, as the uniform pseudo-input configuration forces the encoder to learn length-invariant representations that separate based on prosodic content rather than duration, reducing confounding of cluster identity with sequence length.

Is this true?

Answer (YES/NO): NO